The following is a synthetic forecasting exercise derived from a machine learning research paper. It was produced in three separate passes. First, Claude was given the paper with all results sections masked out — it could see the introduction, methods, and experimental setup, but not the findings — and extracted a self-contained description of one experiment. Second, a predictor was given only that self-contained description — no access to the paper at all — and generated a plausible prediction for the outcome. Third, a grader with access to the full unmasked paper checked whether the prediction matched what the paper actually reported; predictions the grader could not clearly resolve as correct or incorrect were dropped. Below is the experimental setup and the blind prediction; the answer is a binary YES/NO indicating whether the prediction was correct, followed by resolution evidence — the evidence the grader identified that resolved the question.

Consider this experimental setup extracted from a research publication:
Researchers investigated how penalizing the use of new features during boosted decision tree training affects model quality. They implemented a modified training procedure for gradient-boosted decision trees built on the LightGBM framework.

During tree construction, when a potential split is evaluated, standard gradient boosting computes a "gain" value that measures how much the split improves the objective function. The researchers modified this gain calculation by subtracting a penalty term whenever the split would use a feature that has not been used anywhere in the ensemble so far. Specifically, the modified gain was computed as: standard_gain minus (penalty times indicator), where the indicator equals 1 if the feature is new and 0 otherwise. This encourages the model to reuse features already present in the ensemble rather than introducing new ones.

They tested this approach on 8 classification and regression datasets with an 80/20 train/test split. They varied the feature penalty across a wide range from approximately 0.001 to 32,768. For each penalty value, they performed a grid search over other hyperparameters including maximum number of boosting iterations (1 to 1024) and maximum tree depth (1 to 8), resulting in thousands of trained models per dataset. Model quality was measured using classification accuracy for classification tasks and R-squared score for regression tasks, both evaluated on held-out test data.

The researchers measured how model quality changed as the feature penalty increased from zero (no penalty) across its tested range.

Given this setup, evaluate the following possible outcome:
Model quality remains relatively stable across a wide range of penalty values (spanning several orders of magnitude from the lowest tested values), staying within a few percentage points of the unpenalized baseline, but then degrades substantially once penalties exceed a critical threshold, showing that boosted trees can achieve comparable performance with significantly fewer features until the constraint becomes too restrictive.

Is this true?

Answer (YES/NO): YES